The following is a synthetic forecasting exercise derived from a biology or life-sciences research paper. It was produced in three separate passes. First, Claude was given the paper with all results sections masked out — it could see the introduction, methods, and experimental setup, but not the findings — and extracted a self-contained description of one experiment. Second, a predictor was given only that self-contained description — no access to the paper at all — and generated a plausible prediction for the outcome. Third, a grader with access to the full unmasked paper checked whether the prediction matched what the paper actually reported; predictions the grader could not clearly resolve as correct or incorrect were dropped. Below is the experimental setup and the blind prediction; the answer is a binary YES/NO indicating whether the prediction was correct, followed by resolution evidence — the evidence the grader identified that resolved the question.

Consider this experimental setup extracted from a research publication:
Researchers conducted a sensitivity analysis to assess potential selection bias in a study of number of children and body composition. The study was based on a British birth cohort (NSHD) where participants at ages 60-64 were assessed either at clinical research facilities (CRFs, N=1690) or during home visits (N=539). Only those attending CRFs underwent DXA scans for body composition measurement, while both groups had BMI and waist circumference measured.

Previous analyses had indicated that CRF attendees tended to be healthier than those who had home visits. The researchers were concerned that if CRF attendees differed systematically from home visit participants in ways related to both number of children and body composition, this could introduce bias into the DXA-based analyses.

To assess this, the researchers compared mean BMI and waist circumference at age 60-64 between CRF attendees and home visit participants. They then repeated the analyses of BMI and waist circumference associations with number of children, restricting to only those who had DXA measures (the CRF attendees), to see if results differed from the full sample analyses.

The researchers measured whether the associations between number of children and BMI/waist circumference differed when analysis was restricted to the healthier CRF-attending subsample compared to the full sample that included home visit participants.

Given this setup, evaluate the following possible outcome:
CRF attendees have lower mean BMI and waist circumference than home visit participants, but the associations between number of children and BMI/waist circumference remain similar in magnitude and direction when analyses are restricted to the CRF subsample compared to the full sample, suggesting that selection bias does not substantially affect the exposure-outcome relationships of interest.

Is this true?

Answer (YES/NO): NO